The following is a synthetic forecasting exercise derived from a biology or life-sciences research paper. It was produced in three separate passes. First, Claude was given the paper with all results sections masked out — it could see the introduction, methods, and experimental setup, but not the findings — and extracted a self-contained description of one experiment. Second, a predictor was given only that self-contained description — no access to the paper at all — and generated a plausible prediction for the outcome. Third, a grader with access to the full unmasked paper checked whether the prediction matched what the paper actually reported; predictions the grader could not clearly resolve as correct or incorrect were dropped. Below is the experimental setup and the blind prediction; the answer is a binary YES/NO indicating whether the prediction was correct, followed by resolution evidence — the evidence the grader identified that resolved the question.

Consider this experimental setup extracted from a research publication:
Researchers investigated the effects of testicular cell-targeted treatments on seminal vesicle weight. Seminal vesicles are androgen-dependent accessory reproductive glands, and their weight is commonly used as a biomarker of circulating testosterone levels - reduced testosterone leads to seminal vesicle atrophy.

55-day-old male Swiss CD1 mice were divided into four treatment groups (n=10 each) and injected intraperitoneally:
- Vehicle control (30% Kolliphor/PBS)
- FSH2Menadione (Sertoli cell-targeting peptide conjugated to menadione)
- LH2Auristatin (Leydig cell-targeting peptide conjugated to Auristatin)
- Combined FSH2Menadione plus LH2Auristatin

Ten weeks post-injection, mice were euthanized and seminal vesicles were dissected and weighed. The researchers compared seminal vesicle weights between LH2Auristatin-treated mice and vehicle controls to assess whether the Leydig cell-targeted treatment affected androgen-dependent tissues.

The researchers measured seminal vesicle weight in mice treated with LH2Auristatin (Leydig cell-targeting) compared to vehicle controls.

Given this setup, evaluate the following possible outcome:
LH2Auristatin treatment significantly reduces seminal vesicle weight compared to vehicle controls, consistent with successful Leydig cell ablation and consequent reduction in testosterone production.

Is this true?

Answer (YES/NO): NO